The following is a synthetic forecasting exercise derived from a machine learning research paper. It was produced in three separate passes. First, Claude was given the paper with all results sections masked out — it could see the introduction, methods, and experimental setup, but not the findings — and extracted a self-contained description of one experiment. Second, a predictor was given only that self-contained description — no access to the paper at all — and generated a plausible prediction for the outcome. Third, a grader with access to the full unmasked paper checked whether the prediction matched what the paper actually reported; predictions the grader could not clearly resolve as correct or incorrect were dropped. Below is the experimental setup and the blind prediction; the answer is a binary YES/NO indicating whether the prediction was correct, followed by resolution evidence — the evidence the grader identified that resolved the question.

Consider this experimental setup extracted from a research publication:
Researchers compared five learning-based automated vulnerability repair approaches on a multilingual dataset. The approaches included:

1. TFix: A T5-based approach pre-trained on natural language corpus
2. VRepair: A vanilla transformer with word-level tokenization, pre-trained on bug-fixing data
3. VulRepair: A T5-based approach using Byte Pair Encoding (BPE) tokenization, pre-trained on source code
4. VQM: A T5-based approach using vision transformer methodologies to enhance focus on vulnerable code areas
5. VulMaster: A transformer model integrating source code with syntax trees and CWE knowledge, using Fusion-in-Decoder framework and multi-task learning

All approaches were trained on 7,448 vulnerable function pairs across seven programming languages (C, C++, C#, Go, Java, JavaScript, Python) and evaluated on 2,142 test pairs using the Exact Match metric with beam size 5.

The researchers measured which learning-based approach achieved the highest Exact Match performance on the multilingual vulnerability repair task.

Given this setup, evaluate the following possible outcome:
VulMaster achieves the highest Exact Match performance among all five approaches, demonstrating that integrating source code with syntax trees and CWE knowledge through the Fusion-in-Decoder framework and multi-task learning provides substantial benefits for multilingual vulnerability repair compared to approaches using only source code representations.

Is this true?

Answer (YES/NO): YES